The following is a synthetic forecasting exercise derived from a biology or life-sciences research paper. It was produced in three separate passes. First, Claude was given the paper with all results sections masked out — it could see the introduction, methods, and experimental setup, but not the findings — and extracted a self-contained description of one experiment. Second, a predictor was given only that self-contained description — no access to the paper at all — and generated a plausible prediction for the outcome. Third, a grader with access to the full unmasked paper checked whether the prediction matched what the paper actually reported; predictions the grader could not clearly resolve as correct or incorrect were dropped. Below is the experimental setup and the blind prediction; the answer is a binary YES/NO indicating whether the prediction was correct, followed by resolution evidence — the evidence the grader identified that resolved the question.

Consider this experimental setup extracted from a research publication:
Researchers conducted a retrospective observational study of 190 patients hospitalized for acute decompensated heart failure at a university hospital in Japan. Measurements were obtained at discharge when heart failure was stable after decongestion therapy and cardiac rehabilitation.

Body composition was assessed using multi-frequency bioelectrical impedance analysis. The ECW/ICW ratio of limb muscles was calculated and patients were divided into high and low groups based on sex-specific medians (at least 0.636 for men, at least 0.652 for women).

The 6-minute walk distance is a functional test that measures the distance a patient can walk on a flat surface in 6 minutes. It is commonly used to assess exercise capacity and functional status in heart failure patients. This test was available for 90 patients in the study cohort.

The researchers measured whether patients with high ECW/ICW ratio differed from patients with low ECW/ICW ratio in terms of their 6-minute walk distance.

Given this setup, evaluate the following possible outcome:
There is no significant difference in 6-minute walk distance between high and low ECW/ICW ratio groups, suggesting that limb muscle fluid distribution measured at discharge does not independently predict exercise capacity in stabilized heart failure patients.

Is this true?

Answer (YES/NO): NO